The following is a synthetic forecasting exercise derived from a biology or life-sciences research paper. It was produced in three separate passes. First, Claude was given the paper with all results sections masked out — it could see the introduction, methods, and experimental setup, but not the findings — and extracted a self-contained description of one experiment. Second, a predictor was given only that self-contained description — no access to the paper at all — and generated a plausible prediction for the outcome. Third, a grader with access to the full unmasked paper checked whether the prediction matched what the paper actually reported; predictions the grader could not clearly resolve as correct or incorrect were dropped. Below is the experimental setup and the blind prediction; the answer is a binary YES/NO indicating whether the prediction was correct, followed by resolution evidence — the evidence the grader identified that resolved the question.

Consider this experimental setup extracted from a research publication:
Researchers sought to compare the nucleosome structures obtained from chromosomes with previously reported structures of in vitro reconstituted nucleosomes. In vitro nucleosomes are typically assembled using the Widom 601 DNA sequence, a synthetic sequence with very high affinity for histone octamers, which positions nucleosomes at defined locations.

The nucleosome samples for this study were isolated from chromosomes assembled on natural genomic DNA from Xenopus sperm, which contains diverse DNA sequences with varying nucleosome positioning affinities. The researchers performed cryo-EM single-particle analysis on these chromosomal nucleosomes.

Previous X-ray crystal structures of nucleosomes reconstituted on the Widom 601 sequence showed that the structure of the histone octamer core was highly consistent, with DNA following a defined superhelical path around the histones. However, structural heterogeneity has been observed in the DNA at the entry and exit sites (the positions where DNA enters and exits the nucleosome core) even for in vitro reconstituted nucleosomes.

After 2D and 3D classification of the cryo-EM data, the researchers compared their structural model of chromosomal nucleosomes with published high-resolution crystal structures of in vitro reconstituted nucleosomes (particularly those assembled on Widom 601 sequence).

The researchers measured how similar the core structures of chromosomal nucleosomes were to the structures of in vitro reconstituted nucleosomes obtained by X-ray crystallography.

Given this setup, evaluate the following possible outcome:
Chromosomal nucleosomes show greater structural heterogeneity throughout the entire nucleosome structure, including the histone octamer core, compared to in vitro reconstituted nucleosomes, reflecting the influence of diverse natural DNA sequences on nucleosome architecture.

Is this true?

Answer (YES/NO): NO